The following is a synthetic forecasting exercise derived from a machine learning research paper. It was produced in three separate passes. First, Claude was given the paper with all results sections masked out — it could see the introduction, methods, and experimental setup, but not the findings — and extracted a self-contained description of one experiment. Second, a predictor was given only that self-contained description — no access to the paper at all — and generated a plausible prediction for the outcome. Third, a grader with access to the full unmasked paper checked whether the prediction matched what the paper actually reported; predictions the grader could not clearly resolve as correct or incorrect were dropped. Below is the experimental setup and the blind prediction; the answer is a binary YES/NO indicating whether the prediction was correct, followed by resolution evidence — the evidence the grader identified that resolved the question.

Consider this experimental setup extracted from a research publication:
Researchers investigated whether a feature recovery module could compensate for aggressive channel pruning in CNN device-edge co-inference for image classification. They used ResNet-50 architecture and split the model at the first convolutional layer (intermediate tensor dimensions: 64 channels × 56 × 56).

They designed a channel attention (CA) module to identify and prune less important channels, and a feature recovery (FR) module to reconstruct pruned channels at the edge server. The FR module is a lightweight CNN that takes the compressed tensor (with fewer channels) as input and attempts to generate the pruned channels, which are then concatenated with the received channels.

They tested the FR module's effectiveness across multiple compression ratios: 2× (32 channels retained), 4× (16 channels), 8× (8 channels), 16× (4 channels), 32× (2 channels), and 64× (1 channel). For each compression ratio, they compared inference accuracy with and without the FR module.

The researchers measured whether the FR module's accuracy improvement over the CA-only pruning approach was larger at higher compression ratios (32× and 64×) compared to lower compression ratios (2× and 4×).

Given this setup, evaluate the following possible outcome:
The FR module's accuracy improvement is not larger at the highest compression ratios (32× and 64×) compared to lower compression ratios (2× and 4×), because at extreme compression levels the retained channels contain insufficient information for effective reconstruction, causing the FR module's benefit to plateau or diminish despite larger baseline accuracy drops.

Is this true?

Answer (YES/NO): NO